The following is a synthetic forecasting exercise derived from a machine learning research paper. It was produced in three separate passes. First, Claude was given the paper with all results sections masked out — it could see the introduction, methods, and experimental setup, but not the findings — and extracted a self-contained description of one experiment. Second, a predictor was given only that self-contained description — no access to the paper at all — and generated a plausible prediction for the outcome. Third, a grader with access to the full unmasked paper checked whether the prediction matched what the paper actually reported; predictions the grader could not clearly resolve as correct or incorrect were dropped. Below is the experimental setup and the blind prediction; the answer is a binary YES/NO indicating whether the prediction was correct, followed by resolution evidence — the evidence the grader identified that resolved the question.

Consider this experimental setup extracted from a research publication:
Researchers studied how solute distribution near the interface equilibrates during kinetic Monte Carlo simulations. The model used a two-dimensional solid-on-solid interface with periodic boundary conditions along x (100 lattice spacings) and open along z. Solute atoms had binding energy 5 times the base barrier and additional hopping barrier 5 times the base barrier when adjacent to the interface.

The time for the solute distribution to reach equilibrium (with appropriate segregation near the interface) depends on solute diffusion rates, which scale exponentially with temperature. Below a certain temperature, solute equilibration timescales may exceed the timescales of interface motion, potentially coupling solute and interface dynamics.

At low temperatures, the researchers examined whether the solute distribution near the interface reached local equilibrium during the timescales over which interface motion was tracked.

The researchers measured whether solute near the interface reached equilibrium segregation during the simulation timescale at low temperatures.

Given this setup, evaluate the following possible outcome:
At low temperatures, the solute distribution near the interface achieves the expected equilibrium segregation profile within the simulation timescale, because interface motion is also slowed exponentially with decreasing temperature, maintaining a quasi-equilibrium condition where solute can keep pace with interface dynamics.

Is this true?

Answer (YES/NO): YES